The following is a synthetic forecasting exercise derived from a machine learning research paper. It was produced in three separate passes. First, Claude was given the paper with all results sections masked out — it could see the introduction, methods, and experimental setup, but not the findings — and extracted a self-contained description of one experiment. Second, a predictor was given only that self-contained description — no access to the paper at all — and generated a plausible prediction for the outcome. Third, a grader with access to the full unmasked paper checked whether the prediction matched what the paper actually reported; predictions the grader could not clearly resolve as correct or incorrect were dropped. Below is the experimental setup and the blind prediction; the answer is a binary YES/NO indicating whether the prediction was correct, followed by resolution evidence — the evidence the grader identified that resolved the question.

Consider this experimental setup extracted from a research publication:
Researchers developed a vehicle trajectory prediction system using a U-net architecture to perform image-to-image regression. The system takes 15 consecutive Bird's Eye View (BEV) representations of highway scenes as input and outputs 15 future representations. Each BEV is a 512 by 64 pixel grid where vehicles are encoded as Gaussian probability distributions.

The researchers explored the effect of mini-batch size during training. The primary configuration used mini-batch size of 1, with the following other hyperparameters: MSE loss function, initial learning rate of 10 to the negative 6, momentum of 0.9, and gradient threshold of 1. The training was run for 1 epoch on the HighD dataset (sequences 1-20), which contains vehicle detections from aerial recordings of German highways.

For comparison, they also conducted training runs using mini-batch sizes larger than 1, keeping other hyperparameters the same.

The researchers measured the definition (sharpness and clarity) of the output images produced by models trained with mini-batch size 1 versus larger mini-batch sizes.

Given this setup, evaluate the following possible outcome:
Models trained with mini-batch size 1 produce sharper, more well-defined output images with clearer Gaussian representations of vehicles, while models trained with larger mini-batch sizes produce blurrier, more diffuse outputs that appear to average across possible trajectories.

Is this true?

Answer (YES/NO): NO